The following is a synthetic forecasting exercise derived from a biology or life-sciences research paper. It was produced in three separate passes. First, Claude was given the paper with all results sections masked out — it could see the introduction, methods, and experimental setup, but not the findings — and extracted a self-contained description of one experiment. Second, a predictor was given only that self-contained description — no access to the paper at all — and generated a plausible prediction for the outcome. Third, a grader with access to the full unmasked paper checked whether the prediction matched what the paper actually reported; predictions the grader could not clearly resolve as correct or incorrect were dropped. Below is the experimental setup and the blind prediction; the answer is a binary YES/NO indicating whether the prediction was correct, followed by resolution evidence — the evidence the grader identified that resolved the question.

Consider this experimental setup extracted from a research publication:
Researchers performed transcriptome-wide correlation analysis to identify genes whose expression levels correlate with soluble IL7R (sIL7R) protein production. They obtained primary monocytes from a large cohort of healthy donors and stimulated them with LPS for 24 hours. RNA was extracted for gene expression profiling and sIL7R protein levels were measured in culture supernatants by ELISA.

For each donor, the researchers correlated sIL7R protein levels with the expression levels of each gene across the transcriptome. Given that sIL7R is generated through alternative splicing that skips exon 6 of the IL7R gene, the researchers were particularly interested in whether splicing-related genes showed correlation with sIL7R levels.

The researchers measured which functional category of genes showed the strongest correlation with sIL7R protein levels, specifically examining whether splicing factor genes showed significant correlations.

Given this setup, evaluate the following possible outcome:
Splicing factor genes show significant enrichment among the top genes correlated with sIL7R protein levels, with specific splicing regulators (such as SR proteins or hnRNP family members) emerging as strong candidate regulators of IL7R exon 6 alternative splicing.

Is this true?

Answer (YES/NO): NO